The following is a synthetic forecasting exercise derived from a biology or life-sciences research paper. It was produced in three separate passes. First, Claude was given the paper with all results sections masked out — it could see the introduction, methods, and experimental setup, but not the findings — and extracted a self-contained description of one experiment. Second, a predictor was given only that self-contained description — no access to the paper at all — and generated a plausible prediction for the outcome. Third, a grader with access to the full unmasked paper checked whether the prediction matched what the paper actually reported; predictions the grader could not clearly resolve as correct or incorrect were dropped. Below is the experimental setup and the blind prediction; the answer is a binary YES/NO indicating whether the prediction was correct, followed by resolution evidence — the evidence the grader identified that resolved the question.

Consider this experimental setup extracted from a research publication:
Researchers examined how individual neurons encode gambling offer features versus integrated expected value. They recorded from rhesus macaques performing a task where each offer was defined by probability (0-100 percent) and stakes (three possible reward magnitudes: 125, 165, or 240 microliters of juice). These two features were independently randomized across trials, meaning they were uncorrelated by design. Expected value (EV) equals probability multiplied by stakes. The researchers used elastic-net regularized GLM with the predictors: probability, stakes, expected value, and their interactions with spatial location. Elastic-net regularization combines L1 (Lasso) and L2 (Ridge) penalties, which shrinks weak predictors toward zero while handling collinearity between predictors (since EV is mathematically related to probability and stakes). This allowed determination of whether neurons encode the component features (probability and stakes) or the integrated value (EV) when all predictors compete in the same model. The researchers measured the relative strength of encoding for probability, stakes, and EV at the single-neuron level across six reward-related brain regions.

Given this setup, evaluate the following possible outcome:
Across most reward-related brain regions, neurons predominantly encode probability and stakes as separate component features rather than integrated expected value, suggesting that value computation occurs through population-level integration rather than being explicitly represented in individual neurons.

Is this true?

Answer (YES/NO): YES